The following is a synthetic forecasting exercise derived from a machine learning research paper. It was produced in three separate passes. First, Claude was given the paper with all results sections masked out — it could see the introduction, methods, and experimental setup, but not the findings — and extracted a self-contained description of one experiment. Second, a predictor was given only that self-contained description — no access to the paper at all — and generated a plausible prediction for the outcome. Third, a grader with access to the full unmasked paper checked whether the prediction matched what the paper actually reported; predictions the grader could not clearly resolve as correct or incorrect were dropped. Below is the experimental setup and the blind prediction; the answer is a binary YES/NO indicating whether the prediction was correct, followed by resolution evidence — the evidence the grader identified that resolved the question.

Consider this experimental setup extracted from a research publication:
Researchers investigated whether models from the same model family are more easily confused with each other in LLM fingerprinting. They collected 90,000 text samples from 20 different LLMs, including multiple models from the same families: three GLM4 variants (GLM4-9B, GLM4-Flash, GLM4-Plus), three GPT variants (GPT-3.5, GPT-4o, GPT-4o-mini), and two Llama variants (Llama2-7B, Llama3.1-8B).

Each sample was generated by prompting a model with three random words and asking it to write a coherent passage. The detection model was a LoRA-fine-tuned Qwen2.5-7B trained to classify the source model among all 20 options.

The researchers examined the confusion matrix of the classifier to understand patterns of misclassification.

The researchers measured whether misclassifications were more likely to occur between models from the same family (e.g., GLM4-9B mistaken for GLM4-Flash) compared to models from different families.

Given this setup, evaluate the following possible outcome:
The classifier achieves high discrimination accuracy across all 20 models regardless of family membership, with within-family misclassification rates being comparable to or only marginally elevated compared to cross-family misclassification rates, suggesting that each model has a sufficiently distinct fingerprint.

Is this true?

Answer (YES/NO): NO